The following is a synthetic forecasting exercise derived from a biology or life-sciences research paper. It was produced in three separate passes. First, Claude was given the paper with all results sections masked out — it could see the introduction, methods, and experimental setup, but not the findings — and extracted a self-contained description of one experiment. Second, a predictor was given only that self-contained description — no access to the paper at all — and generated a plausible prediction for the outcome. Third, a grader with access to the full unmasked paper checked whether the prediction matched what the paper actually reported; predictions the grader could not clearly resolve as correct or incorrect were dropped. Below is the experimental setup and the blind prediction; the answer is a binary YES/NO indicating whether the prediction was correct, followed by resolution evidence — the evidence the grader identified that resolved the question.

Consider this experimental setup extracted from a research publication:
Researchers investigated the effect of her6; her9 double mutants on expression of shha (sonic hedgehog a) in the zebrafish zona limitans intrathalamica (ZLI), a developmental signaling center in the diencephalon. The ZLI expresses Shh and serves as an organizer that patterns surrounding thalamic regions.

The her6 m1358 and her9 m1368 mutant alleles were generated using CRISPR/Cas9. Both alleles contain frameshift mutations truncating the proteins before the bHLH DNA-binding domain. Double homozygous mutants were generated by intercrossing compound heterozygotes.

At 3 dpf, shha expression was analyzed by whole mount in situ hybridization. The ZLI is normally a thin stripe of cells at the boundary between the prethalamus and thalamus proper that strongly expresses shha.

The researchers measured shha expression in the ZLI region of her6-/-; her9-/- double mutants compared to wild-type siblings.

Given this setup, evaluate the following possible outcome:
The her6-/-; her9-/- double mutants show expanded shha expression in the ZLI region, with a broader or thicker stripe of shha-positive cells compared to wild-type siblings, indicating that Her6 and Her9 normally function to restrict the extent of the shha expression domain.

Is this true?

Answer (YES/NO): NO